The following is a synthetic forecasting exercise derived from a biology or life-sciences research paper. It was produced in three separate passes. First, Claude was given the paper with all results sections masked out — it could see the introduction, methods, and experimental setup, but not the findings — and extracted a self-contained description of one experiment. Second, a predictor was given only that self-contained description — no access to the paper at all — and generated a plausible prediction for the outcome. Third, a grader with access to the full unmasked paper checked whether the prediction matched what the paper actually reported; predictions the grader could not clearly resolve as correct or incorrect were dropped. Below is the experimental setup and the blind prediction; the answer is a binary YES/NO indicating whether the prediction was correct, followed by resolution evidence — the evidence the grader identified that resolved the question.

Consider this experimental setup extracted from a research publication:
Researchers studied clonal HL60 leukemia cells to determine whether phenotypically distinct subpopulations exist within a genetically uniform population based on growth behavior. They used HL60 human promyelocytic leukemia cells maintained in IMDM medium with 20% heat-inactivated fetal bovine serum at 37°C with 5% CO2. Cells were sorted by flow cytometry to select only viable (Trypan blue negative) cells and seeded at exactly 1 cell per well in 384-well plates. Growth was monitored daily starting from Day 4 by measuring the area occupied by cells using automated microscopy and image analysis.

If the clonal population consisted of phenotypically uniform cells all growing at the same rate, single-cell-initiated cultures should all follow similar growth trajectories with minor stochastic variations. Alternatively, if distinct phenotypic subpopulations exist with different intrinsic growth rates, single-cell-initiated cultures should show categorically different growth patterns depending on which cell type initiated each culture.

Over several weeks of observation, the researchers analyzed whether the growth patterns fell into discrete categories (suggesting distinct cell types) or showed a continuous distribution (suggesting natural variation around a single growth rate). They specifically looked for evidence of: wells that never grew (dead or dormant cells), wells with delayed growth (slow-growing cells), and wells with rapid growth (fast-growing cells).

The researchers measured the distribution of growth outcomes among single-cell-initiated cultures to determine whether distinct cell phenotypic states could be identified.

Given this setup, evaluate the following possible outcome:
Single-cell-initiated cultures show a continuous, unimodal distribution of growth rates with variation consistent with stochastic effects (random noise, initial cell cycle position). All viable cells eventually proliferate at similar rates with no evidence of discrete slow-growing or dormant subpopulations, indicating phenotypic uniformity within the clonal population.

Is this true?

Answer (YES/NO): NO